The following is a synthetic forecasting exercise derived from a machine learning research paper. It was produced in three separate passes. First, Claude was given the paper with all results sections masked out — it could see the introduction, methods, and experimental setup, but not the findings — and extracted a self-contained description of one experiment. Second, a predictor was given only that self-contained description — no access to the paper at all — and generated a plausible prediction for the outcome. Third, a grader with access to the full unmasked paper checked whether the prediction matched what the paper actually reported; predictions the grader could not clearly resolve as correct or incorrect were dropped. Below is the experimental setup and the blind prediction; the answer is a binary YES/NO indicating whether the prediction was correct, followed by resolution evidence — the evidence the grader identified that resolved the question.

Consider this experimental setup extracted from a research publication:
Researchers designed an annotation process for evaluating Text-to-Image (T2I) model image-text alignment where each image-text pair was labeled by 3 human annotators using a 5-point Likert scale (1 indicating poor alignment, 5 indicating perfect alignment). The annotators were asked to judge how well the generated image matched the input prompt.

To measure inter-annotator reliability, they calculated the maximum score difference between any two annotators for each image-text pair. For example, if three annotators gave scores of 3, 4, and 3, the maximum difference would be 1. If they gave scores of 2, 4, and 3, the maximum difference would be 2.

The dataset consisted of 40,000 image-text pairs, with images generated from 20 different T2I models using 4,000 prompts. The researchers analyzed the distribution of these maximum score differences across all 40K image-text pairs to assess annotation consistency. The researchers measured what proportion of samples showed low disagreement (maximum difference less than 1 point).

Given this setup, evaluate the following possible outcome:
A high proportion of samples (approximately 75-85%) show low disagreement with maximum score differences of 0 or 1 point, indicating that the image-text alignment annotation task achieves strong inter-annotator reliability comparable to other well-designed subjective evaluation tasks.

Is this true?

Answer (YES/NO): YES